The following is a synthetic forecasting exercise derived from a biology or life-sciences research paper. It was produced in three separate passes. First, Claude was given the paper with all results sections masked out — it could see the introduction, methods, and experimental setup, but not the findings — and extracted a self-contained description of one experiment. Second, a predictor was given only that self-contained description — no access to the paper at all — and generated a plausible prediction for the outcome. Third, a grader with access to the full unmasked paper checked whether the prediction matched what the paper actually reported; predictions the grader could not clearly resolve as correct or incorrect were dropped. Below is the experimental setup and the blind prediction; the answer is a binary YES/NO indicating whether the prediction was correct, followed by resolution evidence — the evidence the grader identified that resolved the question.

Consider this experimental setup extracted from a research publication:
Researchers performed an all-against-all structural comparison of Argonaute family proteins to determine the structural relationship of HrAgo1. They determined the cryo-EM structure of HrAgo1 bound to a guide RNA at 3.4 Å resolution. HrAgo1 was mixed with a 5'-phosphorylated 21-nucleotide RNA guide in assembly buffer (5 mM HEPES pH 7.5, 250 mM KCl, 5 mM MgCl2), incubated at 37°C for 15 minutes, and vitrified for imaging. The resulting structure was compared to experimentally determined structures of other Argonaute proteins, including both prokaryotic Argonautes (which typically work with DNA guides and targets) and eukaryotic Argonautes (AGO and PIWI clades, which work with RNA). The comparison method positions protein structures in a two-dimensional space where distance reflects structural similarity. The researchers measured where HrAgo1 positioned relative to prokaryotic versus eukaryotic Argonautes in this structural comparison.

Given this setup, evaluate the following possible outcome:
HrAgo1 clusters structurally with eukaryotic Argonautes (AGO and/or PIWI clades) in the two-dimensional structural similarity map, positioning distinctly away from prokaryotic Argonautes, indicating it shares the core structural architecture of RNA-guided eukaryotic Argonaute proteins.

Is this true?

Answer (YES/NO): NO